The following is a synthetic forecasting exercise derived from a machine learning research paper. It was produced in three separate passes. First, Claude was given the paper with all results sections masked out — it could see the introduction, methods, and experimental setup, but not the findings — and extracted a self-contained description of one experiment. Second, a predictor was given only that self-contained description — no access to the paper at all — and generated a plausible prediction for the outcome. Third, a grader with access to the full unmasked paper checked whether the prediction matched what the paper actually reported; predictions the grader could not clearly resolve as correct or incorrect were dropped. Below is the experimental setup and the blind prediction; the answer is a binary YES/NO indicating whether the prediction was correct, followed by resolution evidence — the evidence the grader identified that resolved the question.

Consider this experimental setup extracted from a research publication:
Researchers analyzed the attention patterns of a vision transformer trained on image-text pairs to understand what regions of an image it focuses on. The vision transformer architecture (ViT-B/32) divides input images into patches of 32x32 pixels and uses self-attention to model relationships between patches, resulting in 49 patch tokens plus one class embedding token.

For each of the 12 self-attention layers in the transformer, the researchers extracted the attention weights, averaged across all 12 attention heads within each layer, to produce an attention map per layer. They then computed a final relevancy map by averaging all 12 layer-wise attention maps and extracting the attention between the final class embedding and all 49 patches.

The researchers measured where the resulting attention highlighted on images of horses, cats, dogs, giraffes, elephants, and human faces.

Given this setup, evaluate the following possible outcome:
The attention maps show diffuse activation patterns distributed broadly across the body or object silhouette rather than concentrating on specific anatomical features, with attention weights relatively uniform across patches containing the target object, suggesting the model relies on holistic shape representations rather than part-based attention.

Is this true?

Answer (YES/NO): NO